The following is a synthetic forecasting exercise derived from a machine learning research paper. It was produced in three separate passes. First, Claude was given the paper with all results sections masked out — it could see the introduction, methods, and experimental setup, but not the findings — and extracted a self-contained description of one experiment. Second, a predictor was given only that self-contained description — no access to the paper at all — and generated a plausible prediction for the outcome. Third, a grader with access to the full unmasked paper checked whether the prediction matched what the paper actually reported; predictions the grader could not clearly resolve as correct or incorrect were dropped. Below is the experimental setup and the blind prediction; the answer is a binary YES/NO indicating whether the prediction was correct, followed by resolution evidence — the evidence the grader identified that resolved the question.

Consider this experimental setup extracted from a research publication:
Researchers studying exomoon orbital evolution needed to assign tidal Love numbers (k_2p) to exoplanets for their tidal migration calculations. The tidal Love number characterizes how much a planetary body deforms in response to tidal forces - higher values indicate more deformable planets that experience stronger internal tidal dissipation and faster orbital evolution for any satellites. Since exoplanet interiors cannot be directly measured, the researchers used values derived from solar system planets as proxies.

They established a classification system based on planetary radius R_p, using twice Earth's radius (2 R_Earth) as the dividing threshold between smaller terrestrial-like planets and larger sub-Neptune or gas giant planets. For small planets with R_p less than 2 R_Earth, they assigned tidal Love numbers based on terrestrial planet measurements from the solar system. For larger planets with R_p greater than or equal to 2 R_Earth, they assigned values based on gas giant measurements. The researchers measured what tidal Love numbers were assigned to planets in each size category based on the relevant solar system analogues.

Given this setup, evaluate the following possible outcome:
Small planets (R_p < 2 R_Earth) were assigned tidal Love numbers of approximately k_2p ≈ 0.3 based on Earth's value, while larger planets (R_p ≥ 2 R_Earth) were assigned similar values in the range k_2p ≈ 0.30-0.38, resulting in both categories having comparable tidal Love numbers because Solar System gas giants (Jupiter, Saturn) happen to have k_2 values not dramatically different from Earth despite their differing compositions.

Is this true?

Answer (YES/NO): NO